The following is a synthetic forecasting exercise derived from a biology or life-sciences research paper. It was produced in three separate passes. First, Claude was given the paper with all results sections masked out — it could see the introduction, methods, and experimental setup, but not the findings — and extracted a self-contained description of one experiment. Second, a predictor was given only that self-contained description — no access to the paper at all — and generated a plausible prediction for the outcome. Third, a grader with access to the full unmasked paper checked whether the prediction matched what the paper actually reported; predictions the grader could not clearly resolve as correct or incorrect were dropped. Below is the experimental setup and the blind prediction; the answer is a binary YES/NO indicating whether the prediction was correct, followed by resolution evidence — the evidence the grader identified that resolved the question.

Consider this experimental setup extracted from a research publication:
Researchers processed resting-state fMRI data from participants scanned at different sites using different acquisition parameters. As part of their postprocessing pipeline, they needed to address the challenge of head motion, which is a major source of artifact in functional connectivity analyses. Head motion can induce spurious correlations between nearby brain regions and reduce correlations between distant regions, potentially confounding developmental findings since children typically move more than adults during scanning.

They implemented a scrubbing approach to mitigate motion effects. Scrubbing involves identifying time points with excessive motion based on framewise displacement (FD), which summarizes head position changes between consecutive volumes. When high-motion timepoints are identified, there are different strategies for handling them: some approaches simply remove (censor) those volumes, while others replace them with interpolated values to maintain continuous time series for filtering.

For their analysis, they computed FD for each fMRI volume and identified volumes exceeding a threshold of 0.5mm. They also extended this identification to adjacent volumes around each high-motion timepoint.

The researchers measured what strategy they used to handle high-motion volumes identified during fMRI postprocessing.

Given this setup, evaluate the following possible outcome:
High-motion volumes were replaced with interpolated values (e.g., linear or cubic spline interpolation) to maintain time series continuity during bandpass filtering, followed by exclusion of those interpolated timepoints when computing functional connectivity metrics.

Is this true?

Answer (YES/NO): NO